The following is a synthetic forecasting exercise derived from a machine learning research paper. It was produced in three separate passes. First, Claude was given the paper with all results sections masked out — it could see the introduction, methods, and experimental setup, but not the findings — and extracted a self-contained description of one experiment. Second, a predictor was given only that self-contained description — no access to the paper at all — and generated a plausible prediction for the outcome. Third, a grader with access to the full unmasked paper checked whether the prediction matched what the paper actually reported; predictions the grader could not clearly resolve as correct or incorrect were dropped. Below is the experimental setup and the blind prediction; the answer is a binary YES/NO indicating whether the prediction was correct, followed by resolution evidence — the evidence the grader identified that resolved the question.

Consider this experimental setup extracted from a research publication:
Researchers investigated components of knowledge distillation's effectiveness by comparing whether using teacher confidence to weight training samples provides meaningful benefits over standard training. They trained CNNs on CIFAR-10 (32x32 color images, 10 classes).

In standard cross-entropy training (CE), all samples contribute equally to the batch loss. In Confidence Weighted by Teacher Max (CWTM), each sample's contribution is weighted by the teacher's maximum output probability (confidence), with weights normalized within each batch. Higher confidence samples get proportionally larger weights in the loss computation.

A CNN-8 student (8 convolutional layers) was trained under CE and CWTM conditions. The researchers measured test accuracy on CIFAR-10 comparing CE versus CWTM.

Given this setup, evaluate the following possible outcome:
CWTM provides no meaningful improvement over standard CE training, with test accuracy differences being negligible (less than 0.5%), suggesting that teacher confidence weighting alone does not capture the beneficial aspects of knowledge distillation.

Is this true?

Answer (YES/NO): YES